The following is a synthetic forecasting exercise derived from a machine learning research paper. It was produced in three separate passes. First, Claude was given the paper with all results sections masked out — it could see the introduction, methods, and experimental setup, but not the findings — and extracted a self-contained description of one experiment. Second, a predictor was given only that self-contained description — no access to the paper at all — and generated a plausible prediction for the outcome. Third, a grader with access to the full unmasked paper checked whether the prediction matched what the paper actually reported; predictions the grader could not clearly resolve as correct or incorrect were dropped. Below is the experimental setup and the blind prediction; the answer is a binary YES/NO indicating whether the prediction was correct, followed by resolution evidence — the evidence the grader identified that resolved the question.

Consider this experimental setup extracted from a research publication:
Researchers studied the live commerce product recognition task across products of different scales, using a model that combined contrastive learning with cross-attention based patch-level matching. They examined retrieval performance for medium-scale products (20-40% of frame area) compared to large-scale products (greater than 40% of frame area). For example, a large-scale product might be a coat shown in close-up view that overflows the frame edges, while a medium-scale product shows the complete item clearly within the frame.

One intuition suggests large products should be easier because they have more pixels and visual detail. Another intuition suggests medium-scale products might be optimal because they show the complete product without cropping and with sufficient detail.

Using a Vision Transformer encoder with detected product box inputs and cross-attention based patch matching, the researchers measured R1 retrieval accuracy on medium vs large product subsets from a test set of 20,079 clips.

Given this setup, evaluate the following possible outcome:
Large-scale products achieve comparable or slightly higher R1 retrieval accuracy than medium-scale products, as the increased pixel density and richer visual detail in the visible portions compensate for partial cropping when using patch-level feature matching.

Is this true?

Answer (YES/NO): NO